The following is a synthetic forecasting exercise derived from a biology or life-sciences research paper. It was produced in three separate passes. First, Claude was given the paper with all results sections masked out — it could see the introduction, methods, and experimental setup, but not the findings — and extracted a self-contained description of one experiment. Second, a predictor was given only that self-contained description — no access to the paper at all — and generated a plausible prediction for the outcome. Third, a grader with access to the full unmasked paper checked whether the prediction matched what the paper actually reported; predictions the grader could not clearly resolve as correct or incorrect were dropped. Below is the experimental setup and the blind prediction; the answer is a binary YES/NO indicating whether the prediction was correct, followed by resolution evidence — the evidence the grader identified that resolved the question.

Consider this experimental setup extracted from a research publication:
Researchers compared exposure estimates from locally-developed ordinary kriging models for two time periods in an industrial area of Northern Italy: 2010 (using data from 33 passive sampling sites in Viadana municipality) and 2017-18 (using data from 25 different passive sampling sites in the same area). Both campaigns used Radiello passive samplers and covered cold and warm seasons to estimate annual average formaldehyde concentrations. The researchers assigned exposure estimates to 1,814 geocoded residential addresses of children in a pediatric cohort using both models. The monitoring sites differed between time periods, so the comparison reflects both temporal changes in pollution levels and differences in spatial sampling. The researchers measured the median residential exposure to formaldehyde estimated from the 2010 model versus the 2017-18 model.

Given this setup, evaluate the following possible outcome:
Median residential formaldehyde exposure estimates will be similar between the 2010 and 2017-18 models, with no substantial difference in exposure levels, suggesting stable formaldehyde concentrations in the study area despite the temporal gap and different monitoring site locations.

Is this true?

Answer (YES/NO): NO